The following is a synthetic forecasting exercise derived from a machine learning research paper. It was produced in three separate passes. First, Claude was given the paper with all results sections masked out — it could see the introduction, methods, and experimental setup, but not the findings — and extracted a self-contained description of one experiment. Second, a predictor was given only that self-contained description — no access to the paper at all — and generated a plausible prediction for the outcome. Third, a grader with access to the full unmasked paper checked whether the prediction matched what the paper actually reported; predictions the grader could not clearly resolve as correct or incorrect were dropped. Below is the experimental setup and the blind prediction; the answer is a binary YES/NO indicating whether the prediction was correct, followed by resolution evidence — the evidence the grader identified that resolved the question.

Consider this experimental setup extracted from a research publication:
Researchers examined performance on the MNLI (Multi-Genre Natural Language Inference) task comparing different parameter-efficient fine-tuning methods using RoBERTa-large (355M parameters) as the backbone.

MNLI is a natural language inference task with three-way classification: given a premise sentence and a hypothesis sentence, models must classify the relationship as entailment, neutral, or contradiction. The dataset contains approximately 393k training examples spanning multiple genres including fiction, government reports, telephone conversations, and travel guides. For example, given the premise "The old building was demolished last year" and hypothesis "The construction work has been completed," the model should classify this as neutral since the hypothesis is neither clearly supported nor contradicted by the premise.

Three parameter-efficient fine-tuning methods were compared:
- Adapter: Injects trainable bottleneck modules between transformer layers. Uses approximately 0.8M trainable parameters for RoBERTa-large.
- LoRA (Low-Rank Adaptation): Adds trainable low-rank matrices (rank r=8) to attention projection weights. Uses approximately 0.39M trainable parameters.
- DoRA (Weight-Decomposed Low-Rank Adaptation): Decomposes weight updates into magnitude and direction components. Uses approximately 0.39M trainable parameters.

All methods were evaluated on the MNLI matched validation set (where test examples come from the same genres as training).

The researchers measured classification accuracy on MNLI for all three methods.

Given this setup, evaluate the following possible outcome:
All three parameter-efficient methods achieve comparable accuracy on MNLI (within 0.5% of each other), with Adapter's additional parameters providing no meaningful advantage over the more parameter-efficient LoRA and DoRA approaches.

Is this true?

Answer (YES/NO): YES